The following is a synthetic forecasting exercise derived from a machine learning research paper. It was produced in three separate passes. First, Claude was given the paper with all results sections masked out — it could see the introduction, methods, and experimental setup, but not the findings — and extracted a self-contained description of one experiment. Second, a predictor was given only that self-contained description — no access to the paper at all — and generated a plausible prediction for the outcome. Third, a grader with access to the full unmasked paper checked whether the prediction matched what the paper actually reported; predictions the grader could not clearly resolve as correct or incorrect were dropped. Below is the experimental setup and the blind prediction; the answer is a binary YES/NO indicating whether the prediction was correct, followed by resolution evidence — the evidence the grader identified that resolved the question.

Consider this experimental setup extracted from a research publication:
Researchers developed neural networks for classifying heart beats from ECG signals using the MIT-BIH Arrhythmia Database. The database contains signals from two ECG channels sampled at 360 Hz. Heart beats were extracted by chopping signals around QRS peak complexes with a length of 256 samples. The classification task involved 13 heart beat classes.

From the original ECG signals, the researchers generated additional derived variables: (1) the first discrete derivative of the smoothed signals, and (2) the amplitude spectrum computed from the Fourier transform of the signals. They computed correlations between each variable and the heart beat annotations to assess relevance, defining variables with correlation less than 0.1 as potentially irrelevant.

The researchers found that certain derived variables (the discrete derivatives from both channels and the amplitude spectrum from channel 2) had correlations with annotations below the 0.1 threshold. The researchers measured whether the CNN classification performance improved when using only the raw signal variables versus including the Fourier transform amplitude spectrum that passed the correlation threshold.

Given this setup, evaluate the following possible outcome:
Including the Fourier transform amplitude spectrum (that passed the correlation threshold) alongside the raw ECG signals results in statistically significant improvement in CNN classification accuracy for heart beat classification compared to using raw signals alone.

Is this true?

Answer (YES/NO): NO